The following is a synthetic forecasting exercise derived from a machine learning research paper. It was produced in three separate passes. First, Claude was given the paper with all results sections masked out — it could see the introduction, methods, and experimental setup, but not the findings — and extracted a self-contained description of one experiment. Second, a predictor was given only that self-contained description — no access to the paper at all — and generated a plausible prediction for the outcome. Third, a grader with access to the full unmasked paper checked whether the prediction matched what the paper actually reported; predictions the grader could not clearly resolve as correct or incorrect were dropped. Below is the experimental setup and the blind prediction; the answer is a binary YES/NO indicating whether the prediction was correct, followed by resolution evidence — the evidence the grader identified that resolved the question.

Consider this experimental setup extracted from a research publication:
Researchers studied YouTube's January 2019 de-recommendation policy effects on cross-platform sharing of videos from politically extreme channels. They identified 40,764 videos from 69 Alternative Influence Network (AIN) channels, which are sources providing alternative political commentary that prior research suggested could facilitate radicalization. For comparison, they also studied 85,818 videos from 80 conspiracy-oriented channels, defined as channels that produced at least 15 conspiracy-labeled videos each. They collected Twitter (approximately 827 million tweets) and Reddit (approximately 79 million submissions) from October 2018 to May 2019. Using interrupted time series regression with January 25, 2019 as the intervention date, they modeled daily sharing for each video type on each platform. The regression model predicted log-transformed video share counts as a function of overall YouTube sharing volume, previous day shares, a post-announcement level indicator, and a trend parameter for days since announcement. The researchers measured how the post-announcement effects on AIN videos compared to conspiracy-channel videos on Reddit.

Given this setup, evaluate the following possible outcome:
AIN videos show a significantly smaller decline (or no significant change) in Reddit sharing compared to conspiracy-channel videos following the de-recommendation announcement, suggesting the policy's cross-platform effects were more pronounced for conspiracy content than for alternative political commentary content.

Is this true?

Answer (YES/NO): NO